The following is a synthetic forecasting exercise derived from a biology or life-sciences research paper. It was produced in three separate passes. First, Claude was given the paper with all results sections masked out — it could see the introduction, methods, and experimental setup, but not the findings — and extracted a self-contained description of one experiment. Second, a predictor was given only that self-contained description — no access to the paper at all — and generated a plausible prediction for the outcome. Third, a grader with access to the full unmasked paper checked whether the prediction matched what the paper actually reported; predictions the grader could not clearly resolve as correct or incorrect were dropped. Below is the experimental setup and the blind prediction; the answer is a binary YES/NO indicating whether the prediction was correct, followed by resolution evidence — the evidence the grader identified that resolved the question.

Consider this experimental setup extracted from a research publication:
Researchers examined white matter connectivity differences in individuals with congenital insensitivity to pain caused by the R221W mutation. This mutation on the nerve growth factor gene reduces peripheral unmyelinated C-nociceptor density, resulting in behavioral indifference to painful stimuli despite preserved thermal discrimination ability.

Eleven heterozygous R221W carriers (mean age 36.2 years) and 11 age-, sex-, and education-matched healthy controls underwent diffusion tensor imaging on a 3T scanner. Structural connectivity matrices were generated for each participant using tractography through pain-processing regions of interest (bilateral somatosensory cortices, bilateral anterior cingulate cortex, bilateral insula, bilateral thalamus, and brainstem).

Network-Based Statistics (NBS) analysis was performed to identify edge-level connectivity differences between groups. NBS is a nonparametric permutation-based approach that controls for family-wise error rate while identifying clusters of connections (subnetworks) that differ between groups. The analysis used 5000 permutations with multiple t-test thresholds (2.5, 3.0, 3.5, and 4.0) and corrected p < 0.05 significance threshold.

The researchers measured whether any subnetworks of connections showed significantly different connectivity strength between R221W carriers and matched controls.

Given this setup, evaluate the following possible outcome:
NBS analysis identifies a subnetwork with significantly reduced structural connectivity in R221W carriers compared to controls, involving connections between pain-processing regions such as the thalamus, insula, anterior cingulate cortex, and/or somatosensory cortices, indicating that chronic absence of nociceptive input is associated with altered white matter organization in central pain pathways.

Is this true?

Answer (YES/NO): NO